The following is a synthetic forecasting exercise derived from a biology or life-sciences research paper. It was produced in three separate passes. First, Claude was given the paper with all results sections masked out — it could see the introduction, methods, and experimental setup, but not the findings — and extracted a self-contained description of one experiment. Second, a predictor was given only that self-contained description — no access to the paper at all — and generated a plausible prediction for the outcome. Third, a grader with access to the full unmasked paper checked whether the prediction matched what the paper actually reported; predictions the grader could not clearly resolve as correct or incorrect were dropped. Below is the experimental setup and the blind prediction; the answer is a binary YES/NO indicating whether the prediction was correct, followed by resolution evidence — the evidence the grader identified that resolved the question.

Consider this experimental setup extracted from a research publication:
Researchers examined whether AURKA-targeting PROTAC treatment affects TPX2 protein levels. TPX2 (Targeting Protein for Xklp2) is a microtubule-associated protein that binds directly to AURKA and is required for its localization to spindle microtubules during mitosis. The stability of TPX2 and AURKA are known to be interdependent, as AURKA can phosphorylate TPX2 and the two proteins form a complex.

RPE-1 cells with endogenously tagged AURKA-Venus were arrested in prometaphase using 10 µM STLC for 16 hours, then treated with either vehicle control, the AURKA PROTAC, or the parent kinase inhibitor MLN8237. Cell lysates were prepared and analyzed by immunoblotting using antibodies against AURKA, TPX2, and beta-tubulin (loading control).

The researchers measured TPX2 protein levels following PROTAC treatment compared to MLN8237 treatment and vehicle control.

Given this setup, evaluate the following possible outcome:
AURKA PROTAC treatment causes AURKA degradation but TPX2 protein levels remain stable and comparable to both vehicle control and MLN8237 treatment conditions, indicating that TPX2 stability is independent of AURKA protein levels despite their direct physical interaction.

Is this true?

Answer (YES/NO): YES